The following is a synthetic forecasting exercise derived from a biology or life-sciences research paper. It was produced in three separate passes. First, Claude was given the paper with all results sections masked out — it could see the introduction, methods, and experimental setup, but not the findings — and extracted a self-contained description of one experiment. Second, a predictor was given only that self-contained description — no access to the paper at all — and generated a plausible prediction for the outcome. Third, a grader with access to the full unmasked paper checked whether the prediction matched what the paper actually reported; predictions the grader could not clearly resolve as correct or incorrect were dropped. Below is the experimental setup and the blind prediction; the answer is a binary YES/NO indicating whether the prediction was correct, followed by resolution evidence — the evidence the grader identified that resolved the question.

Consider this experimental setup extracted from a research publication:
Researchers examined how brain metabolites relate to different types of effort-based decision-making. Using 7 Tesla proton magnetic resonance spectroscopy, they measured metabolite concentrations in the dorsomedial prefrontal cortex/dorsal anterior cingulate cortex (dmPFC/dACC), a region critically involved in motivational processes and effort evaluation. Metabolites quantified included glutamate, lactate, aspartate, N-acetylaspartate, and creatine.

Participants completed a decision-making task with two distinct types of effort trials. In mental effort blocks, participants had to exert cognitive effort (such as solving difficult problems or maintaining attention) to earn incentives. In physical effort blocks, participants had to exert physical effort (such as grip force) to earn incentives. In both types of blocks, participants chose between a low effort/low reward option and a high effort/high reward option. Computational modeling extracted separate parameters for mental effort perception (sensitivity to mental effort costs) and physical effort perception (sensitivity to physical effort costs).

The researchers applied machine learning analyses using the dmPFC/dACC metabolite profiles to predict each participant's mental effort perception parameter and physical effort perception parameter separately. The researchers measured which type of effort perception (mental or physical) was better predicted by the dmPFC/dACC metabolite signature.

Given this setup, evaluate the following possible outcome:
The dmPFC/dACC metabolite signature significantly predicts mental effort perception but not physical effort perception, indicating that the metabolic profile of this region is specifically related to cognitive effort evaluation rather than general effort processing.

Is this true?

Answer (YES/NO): YES